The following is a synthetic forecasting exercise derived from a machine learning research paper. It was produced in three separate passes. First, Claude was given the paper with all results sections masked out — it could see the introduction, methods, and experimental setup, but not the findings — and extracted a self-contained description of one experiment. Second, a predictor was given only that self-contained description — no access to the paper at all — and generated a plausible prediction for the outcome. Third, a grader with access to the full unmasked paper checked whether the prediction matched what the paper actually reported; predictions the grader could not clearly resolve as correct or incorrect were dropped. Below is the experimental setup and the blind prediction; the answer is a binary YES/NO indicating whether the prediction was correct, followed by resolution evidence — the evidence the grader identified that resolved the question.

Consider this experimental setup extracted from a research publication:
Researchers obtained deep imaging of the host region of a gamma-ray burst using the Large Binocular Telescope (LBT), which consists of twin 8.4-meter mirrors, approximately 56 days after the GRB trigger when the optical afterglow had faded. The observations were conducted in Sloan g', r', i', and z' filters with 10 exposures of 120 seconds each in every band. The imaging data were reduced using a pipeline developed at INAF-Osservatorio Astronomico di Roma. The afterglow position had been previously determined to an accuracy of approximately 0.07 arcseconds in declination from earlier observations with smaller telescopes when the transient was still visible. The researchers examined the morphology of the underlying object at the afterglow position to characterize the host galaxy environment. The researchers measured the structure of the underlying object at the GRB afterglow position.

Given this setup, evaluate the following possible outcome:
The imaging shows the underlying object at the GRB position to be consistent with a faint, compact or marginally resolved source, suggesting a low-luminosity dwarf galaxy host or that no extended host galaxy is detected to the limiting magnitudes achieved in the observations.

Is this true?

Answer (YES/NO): NO